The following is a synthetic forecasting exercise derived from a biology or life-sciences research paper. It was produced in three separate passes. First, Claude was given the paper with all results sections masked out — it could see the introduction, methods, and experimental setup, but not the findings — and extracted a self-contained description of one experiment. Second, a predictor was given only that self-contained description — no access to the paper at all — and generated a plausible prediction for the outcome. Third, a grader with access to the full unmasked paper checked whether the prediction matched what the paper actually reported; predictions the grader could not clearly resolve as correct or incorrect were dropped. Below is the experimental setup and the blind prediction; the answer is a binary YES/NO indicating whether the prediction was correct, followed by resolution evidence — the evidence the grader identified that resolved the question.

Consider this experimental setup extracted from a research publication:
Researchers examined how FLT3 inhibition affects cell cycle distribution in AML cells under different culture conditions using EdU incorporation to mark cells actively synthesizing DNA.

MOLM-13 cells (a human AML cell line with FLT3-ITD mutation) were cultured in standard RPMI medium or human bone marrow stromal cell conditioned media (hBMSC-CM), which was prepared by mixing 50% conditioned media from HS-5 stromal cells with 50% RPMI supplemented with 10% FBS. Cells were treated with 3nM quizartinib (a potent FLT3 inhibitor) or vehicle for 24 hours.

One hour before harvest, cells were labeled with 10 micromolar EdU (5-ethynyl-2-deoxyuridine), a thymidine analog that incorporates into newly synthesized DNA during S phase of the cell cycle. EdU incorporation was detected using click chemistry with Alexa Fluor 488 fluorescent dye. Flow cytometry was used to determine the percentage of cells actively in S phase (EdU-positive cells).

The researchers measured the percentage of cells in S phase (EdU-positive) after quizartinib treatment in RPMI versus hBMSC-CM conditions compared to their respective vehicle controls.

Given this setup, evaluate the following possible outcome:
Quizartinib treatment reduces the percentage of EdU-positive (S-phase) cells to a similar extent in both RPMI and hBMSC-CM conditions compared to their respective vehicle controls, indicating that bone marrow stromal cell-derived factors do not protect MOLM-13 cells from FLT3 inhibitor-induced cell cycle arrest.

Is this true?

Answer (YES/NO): YES